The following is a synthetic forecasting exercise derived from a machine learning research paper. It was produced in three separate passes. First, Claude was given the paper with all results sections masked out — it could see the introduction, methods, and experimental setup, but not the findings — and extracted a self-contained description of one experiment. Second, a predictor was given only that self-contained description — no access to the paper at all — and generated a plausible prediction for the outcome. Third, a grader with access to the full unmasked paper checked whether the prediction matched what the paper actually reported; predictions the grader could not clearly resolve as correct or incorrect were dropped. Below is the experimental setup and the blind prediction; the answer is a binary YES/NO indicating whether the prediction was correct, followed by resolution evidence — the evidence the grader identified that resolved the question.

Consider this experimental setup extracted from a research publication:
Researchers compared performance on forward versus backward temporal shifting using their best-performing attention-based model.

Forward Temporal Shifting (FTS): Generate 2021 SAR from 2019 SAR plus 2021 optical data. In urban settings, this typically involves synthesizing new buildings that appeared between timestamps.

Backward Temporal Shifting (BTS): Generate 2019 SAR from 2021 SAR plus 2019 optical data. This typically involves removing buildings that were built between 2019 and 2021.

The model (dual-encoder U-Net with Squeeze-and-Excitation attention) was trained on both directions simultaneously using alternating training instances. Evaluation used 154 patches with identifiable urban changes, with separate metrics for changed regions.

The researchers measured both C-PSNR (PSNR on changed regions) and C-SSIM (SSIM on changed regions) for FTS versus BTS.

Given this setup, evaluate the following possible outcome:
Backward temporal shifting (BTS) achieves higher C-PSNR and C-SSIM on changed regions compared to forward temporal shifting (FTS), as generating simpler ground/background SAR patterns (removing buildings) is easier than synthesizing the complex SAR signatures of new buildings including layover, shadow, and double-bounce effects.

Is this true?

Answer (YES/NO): YES